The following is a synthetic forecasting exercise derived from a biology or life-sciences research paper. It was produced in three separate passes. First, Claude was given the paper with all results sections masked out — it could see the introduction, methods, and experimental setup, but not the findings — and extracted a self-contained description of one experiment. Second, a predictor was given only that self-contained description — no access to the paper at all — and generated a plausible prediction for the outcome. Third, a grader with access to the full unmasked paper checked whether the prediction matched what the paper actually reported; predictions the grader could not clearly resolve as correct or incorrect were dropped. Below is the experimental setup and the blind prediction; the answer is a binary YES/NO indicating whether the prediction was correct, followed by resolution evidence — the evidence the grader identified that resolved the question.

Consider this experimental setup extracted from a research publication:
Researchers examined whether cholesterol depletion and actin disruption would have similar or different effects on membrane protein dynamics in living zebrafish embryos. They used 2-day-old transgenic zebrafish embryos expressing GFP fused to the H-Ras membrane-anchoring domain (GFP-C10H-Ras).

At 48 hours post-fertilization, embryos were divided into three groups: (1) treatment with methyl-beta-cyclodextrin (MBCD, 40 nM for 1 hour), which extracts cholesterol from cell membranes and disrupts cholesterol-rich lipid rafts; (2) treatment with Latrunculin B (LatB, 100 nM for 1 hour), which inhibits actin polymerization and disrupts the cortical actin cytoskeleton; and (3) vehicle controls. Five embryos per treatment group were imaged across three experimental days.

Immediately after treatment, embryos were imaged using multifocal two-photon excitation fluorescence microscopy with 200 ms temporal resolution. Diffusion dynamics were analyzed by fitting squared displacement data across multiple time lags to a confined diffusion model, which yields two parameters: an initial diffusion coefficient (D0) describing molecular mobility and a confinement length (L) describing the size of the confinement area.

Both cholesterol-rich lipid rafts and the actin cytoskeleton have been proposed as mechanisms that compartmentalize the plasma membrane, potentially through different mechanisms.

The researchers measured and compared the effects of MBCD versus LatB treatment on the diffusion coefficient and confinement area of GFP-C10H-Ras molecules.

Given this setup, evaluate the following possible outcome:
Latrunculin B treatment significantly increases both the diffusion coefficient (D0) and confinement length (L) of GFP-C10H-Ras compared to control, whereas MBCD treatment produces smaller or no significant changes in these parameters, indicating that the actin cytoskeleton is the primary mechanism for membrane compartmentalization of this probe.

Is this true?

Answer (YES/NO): NO